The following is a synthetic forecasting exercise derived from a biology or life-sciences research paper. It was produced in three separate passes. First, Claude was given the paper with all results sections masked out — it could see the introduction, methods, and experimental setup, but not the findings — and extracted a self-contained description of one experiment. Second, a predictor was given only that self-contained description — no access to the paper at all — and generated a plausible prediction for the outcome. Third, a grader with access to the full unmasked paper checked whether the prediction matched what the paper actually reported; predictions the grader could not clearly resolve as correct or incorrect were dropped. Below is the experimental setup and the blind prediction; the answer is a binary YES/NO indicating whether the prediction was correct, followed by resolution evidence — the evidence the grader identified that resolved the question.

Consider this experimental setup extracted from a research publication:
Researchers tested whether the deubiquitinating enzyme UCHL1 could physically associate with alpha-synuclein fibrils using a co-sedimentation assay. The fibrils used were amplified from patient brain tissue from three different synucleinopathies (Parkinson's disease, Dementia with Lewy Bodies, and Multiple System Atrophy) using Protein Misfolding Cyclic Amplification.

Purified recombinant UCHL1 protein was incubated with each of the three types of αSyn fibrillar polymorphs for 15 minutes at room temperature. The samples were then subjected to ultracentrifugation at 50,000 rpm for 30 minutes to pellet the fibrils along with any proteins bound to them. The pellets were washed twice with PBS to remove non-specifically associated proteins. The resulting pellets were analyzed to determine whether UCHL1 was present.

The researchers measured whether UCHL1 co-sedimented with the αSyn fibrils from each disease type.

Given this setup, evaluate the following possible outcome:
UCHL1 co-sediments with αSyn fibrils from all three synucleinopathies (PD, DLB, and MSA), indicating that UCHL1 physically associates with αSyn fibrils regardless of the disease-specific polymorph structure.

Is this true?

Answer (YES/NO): YES